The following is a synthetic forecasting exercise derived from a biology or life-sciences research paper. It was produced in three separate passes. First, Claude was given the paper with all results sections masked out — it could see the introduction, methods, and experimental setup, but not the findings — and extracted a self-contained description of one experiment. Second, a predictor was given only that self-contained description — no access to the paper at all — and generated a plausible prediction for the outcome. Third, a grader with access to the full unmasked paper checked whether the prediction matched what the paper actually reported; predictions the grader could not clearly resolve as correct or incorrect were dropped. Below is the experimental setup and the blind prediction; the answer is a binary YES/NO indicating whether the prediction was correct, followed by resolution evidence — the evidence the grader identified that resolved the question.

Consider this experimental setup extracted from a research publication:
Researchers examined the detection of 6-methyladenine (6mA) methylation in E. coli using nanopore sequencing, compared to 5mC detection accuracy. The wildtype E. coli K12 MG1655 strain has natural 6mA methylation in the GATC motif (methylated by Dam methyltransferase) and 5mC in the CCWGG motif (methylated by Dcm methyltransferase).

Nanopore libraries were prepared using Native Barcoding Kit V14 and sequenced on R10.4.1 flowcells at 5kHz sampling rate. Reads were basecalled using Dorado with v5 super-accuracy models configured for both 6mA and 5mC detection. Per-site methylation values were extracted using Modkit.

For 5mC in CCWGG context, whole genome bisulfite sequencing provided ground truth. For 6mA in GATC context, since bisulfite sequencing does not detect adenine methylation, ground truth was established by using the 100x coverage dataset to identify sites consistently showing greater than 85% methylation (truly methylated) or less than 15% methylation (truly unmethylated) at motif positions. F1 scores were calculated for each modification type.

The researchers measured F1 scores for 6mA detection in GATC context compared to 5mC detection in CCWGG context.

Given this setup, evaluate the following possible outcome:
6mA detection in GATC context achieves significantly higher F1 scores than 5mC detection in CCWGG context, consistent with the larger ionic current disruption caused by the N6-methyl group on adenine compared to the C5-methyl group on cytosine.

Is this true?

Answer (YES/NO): NO